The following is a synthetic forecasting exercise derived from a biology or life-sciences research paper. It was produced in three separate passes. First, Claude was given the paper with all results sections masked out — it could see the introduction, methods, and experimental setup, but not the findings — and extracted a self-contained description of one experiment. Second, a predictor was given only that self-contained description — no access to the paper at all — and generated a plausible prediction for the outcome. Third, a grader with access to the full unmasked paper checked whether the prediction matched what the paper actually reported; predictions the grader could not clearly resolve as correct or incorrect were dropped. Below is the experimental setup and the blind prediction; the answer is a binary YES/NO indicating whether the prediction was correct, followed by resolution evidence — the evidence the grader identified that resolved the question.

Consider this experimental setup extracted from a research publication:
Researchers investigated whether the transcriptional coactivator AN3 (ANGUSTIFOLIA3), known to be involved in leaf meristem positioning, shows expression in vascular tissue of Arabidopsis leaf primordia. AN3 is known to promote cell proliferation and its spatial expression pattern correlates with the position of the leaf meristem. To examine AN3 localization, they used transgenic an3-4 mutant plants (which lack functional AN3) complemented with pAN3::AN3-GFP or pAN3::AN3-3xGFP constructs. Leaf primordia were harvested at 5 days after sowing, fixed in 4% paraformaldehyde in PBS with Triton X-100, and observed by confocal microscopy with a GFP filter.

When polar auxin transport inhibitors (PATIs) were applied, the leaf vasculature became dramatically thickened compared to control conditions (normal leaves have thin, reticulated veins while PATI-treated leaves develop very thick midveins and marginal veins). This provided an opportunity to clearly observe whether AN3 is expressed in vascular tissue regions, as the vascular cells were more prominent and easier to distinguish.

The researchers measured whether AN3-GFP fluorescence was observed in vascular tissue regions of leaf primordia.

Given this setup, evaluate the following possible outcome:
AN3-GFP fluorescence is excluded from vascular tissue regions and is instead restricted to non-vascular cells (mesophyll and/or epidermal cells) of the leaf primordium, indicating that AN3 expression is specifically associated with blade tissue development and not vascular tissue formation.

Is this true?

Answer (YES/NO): YES